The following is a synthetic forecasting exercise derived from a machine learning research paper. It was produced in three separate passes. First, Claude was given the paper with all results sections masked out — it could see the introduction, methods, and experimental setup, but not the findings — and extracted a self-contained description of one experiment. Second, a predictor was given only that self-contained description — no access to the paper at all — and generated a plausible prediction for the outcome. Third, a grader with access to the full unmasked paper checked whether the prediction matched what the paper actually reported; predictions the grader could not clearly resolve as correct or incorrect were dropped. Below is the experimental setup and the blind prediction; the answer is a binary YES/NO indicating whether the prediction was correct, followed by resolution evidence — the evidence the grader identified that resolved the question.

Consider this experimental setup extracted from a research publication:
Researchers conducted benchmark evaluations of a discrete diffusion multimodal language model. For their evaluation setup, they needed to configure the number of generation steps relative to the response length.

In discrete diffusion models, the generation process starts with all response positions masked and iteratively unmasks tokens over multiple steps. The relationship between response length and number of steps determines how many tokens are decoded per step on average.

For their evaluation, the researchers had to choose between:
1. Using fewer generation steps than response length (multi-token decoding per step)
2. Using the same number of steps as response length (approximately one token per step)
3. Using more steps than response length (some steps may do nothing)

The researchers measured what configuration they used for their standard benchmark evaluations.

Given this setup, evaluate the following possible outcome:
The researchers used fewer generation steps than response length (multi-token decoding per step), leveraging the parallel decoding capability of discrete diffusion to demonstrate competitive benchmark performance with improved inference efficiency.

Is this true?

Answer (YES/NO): NO